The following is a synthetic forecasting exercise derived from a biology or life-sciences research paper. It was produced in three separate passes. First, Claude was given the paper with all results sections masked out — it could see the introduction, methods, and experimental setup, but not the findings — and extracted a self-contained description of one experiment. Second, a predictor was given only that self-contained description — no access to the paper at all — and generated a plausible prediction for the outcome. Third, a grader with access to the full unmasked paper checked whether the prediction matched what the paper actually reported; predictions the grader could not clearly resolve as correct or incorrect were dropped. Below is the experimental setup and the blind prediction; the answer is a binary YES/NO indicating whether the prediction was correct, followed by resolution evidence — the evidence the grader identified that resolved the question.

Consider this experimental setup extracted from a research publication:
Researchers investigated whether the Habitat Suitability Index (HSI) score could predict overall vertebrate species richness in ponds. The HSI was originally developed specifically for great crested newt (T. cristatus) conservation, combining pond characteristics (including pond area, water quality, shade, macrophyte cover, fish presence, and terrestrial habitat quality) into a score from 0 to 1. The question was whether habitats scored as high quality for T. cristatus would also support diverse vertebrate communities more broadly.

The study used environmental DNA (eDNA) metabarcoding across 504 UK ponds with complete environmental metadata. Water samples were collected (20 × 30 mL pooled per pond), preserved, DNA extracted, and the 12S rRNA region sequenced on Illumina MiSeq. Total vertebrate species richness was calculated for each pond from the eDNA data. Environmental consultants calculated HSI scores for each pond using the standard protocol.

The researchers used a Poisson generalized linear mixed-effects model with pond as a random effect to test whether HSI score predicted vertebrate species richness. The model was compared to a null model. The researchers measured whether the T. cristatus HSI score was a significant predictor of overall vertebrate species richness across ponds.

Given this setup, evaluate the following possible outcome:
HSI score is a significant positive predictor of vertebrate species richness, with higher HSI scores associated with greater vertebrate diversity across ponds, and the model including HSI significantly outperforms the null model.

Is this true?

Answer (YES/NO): NO